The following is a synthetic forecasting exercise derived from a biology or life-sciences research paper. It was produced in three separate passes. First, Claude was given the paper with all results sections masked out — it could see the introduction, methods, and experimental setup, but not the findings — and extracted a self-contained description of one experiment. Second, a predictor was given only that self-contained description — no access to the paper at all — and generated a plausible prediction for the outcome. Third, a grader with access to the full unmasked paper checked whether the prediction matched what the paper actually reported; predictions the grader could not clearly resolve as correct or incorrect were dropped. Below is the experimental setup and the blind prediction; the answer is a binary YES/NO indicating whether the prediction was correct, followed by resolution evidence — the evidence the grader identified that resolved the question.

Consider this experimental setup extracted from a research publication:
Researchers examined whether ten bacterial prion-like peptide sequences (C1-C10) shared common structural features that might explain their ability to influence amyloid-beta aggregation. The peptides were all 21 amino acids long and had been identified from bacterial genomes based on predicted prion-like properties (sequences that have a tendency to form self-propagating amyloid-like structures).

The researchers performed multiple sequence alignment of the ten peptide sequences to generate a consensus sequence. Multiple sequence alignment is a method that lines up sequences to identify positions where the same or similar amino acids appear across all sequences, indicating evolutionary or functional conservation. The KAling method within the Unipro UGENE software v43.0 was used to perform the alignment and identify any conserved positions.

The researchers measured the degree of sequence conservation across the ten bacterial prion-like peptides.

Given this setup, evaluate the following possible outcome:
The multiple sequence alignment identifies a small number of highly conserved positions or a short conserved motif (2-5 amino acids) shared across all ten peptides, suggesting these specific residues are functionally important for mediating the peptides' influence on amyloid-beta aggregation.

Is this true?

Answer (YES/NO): NO